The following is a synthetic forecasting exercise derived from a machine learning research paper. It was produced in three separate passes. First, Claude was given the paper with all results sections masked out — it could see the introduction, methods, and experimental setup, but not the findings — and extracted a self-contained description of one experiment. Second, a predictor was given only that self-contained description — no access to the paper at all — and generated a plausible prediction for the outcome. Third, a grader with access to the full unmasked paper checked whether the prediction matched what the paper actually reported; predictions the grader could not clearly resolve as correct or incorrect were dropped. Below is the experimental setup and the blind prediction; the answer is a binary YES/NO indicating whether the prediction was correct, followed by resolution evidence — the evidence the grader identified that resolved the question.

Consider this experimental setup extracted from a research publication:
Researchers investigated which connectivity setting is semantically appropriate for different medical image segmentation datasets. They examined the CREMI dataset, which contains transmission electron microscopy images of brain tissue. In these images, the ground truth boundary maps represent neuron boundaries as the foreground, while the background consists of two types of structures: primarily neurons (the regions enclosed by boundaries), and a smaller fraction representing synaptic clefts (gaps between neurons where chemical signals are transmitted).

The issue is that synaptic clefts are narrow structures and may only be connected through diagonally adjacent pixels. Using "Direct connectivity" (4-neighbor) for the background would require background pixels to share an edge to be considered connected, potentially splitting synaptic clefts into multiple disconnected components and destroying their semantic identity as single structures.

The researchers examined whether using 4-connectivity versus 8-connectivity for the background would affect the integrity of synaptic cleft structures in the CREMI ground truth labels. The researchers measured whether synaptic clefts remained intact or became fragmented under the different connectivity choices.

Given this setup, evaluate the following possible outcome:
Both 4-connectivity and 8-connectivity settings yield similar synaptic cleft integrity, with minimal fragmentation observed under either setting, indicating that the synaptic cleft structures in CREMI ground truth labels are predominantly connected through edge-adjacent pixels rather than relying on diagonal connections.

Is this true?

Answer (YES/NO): NO